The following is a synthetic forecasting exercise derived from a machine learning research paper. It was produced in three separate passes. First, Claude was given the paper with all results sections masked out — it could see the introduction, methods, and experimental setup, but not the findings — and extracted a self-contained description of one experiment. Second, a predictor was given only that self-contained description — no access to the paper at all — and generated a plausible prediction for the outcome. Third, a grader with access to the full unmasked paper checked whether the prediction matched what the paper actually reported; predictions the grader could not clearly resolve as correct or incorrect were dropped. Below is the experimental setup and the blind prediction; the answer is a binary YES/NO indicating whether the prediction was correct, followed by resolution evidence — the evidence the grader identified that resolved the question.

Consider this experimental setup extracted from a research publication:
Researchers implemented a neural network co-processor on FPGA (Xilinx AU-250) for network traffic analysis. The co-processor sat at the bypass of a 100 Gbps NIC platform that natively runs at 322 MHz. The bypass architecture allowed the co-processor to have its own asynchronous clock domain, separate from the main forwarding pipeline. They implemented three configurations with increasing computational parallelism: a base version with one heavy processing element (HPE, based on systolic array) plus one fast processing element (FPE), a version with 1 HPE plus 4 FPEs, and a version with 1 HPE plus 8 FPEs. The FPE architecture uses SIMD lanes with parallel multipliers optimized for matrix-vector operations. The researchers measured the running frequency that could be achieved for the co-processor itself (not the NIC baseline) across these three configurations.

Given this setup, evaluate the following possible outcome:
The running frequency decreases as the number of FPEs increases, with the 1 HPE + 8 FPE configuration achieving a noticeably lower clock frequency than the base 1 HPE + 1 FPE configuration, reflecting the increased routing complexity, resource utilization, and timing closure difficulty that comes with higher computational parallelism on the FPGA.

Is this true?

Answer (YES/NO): YES